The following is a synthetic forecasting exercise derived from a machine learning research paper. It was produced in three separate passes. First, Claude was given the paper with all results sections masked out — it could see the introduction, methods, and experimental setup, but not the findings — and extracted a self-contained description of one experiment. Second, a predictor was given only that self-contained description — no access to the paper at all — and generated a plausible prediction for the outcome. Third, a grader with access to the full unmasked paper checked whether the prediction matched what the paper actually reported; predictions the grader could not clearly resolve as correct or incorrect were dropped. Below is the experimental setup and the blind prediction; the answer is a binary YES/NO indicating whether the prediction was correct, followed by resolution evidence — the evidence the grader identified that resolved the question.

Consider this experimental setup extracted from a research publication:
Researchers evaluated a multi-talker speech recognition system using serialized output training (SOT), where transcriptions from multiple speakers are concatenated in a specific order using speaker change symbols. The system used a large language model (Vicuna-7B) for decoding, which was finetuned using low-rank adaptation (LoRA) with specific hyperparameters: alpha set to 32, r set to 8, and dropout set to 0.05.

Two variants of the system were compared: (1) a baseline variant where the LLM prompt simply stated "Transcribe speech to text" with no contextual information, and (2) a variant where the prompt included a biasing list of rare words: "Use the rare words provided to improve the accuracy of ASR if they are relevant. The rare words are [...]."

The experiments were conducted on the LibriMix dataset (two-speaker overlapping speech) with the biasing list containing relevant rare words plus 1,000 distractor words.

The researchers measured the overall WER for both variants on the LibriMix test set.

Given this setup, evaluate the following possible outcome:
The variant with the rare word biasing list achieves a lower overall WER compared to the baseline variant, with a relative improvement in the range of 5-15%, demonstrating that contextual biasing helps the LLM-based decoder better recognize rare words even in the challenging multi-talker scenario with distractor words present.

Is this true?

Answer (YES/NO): YES